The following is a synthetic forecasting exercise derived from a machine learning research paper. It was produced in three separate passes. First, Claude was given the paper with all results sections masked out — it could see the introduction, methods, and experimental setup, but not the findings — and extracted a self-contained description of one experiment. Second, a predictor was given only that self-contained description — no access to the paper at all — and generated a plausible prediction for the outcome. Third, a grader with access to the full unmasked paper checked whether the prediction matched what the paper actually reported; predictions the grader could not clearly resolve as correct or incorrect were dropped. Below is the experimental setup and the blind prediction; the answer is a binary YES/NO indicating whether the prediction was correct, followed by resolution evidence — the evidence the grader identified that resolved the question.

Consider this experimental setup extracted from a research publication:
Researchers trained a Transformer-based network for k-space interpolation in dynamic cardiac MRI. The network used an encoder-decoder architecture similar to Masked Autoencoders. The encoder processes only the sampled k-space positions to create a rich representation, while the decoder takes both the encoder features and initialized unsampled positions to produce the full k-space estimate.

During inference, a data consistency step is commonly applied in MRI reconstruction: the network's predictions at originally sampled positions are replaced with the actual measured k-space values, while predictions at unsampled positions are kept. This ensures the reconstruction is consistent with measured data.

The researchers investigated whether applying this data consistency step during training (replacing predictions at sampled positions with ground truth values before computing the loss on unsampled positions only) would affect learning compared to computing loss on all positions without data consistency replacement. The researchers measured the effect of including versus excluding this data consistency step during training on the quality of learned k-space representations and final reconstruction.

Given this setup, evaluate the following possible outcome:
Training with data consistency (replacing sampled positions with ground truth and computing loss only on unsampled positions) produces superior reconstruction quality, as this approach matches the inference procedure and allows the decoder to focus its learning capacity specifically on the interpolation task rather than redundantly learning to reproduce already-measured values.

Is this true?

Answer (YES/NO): NO